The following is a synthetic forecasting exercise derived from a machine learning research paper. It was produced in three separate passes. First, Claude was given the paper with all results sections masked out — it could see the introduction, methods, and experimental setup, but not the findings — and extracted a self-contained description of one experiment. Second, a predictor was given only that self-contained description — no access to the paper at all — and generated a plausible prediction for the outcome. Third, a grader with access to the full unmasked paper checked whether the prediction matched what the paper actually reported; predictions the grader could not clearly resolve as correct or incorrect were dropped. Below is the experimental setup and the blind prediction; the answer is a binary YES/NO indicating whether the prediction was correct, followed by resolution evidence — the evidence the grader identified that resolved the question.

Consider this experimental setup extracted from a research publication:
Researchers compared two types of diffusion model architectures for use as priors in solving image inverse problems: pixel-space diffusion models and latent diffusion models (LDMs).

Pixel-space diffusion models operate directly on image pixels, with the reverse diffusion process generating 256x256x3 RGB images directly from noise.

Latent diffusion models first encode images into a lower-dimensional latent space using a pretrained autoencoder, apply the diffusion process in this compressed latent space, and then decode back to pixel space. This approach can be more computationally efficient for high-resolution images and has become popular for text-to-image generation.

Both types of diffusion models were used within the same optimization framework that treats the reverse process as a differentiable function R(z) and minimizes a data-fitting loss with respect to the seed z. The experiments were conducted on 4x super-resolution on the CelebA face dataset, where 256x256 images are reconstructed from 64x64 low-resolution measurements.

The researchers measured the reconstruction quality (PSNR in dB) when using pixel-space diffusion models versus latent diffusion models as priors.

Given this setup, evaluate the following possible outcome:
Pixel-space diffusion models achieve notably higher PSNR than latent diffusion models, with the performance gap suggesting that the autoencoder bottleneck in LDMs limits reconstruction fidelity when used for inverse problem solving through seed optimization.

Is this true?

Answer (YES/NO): NO